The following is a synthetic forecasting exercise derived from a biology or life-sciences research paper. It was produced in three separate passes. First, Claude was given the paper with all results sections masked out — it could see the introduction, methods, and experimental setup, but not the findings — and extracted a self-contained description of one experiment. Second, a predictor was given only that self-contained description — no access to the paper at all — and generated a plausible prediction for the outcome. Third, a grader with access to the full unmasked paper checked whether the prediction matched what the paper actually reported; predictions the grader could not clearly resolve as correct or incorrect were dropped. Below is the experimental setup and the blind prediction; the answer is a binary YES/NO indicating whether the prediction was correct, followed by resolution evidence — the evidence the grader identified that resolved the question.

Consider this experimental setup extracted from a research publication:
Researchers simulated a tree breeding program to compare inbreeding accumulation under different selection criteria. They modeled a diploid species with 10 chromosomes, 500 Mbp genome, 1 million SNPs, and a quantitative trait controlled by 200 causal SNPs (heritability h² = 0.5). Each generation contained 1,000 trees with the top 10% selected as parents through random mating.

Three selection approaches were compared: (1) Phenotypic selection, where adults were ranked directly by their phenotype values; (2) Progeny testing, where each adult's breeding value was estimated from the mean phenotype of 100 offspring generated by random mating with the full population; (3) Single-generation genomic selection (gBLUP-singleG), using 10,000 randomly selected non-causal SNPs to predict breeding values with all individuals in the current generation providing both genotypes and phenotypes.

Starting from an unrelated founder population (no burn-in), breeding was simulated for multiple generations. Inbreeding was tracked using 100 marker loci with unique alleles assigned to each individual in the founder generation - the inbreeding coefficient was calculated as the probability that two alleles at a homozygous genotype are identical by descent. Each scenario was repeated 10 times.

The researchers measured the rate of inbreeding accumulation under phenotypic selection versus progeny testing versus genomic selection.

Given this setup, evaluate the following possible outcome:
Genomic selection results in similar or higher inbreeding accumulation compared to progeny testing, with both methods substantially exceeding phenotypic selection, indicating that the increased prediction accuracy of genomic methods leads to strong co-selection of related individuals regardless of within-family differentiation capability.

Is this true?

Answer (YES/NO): NO